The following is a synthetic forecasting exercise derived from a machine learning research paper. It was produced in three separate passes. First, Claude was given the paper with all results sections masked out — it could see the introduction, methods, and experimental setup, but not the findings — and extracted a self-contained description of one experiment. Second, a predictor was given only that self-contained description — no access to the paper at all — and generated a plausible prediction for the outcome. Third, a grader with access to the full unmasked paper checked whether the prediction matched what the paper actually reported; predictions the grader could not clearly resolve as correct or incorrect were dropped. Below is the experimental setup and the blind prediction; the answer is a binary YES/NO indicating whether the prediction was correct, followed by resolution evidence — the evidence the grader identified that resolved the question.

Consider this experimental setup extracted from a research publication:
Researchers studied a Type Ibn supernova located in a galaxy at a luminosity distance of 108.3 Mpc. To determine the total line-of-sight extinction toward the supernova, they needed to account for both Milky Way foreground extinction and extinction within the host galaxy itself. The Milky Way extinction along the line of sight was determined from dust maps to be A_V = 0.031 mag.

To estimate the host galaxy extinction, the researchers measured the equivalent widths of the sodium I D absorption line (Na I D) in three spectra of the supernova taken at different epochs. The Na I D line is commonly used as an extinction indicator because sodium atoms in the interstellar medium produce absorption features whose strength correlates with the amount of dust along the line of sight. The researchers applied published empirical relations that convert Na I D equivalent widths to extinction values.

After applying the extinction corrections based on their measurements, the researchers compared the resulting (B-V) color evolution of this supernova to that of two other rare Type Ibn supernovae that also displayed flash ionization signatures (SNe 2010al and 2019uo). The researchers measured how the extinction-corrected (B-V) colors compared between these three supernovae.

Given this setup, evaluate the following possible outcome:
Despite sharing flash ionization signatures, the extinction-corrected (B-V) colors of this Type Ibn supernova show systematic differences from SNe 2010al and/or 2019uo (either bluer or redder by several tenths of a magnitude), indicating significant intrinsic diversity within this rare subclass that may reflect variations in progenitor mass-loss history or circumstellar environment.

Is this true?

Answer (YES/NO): NO